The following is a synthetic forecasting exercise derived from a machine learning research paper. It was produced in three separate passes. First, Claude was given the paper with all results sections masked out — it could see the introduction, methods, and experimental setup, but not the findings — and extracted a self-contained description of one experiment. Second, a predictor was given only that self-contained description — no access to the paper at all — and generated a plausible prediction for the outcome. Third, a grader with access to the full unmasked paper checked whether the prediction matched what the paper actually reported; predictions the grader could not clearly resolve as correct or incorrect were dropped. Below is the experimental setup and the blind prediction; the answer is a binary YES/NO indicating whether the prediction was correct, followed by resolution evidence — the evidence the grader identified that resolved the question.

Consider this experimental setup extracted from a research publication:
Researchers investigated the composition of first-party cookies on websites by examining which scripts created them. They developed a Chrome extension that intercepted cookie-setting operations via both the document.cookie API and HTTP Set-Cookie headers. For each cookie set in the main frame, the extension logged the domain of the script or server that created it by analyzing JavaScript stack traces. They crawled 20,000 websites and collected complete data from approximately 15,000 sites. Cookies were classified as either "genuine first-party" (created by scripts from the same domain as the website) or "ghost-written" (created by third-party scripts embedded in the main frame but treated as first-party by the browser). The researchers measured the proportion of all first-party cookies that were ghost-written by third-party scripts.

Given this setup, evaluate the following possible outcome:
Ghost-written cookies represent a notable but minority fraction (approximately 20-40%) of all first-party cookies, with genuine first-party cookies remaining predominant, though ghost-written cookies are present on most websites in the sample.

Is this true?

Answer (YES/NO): NO